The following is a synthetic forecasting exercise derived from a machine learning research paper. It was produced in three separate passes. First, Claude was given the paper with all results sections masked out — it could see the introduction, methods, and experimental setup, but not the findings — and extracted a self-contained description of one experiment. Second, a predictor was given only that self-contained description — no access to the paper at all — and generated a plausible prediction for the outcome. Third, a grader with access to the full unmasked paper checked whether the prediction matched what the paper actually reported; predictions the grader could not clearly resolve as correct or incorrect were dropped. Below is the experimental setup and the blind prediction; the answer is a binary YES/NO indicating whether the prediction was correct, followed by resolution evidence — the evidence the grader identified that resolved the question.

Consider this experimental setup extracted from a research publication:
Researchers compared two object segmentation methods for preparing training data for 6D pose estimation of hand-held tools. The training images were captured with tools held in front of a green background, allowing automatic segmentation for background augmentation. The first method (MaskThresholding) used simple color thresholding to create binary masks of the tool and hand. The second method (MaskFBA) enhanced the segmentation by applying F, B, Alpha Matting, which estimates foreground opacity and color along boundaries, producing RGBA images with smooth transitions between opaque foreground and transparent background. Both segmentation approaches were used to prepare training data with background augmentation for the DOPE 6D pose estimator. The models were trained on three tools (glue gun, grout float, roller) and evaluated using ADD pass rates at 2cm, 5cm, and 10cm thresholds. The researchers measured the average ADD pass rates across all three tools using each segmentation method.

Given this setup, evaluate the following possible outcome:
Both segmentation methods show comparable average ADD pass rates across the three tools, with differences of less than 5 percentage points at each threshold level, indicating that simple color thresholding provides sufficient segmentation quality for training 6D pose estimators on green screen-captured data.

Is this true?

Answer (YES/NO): NO